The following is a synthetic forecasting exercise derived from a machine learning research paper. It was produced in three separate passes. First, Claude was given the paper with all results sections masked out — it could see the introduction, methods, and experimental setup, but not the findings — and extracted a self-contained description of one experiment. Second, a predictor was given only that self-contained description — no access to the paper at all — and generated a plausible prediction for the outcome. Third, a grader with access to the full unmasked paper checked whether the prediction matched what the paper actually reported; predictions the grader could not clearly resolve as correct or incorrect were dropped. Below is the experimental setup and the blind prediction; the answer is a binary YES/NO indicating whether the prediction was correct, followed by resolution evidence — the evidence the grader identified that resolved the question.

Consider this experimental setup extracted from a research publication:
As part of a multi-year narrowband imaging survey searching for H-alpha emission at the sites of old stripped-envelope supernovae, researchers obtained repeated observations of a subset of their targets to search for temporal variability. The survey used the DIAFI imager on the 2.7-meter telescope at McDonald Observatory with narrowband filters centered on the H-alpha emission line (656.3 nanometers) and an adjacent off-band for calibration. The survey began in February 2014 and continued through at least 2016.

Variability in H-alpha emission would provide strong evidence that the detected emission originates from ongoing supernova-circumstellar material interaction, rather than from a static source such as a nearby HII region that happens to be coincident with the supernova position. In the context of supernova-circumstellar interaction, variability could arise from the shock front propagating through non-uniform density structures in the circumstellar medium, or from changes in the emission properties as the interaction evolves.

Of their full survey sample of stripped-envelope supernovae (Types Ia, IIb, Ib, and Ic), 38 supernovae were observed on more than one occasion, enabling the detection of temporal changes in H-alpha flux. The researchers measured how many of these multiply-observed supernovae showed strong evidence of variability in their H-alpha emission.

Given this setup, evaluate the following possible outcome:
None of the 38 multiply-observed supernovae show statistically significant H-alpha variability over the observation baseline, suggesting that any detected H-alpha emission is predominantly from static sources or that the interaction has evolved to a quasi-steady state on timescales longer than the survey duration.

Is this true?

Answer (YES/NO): NO